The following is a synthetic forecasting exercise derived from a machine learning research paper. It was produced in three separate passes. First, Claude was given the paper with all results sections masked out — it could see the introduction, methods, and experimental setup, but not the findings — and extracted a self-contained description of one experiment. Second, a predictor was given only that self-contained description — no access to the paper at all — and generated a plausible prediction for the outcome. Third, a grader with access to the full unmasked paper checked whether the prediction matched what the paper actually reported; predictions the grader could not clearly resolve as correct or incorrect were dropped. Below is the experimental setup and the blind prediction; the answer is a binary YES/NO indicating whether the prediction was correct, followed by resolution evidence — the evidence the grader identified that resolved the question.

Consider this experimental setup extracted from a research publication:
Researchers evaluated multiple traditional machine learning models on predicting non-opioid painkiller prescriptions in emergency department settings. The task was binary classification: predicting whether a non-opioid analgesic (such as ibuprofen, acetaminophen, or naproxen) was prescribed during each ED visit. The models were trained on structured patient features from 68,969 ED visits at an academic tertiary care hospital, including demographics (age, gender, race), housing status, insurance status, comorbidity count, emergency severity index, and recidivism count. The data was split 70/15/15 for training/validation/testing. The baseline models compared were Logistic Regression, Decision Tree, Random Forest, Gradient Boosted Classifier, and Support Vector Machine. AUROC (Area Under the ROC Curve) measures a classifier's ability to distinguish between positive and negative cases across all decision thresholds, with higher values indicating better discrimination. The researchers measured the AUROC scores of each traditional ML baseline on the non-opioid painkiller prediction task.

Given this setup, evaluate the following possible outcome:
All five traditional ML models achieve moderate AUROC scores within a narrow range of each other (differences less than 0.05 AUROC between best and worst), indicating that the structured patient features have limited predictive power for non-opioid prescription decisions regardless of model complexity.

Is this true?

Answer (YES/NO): YES